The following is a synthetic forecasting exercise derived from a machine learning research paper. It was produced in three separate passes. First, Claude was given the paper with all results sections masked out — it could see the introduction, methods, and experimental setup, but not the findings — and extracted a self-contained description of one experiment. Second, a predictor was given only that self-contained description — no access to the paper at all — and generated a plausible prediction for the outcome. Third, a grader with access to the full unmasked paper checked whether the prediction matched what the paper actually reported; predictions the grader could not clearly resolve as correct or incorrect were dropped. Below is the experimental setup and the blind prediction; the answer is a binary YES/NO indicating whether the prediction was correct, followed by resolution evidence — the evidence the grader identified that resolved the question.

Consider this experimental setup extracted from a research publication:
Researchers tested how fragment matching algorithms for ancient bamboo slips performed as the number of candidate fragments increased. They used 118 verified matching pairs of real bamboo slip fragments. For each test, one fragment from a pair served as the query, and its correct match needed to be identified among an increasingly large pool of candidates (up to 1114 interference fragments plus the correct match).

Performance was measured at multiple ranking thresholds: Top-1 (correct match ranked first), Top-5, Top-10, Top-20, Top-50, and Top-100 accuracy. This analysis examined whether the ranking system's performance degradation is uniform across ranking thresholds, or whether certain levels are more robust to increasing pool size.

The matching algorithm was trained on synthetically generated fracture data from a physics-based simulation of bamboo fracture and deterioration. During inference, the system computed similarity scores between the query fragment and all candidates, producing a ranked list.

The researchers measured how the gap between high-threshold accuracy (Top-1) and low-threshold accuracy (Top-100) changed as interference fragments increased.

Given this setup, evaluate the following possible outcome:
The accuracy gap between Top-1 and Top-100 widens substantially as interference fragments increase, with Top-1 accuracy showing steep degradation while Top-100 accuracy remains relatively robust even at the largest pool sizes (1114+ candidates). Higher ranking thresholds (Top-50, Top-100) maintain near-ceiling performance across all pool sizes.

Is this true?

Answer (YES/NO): NO